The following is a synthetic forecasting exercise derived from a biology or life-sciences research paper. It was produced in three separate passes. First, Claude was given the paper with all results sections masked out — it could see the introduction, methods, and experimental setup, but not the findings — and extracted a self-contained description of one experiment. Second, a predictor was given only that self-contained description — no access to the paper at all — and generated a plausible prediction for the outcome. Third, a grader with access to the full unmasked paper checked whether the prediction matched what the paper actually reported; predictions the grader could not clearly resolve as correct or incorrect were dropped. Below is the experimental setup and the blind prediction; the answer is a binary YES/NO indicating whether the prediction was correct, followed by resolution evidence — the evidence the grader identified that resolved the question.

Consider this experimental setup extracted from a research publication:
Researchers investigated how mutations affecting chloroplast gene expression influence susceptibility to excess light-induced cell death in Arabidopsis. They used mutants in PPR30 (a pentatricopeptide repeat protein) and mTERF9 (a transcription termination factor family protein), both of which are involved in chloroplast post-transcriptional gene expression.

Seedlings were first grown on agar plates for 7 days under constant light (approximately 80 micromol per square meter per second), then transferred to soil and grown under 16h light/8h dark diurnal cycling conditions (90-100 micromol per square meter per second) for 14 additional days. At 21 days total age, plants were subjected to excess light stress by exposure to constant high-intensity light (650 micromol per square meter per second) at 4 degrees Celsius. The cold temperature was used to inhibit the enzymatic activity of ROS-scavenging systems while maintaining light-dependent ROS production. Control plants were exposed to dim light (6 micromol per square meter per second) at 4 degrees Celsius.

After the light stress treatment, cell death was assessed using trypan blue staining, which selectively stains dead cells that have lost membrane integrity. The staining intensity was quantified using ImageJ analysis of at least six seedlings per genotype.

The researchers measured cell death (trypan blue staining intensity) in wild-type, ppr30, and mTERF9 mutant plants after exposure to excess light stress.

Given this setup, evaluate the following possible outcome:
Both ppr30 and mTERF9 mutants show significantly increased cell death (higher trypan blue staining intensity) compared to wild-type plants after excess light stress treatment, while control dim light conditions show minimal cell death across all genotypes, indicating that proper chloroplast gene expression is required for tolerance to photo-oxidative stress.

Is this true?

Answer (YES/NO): NO